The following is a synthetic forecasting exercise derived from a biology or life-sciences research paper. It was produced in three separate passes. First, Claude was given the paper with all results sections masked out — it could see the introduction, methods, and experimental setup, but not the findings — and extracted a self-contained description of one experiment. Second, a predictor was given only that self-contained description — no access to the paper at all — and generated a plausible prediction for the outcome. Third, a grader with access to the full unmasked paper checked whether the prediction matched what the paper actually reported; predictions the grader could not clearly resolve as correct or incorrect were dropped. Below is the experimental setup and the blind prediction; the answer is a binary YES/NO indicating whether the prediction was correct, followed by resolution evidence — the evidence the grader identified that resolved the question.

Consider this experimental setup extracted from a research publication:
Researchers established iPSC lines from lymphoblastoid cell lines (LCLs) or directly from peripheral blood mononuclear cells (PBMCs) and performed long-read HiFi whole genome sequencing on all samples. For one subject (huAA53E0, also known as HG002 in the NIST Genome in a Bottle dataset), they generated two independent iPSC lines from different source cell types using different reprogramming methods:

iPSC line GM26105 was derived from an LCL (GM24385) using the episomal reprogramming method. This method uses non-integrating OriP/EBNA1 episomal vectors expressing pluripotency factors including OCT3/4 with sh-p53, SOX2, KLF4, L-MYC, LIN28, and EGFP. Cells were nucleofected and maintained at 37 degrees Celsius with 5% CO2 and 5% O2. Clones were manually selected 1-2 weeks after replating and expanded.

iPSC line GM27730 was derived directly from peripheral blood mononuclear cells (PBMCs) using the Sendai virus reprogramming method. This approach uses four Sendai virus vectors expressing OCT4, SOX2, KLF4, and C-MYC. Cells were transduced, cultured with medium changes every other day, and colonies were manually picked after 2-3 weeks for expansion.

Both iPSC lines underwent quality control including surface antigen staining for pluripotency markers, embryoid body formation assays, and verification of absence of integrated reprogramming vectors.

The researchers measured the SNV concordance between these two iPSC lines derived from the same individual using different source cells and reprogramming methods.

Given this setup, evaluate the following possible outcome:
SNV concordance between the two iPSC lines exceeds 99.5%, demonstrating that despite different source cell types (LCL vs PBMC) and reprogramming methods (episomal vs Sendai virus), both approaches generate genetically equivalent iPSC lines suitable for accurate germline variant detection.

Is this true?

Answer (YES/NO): NO